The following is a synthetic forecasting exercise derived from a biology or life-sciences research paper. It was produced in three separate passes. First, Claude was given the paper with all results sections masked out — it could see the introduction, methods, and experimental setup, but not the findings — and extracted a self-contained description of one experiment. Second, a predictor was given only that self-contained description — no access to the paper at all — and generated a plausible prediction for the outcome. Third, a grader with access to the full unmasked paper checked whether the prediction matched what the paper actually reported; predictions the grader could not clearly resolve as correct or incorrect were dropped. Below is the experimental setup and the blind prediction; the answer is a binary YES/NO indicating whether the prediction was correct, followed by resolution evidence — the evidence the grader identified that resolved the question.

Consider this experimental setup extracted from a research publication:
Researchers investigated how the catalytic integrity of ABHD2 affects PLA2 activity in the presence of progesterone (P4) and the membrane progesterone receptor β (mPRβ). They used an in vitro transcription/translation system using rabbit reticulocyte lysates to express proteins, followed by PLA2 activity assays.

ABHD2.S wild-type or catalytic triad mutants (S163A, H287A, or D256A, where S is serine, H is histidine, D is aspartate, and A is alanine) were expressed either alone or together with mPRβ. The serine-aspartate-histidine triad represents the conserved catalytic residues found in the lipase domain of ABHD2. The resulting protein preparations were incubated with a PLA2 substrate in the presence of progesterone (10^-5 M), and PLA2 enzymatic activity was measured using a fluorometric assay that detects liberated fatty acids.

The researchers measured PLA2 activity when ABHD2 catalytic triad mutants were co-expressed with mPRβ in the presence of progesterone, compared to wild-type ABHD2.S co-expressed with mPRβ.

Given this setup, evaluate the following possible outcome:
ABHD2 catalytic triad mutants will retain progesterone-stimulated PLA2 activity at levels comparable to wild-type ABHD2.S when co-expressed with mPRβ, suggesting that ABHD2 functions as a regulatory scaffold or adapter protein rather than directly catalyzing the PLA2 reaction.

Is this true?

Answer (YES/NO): NO